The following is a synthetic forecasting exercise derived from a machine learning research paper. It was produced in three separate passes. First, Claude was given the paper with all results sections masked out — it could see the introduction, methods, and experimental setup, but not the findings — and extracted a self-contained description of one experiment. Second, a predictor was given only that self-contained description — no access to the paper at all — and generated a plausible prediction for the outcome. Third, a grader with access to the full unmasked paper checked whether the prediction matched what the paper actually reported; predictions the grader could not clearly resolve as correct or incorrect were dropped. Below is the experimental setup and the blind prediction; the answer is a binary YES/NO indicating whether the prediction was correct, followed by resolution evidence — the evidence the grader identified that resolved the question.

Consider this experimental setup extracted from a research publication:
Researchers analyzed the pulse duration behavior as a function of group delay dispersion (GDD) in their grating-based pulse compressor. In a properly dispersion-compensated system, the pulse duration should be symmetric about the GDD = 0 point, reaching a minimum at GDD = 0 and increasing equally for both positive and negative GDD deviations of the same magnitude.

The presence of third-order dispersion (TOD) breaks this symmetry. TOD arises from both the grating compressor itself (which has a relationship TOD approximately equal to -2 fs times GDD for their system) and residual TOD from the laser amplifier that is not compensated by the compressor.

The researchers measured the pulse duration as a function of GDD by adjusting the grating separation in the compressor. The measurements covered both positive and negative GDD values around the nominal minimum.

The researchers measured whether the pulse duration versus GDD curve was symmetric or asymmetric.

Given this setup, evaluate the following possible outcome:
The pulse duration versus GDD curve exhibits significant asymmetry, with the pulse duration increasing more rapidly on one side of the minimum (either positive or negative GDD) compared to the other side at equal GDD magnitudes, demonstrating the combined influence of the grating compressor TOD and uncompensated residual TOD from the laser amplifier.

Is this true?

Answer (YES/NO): YES